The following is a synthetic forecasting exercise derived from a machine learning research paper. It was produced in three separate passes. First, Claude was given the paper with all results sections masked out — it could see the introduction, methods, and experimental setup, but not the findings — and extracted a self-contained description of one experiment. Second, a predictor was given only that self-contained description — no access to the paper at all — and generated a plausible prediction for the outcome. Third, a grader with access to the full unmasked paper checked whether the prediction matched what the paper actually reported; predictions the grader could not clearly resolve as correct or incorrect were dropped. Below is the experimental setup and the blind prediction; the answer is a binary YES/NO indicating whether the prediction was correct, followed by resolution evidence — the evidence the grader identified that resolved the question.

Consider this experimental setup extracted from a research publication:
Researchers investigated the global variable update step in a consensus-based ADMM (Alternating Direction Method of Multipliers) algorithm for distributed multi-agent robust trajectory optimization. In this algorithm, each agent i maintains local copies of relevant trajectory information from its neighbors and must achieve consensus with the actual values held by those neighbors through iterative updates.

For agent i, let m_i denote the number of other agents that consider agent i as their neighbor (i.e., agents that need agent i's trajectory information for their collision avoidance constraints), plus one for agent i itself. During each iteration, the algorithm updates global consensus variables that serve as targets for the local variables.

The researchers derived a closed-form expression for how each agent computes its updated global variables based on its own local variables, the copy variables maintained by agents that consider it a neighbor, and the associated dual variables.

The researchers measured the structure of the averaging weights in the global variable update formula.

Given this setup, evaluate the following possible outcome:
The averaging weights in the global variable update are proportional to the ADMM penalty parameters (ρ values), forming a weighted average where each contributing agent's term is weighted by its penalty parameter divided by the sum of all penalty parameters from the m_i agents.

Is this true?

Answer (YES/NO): NO